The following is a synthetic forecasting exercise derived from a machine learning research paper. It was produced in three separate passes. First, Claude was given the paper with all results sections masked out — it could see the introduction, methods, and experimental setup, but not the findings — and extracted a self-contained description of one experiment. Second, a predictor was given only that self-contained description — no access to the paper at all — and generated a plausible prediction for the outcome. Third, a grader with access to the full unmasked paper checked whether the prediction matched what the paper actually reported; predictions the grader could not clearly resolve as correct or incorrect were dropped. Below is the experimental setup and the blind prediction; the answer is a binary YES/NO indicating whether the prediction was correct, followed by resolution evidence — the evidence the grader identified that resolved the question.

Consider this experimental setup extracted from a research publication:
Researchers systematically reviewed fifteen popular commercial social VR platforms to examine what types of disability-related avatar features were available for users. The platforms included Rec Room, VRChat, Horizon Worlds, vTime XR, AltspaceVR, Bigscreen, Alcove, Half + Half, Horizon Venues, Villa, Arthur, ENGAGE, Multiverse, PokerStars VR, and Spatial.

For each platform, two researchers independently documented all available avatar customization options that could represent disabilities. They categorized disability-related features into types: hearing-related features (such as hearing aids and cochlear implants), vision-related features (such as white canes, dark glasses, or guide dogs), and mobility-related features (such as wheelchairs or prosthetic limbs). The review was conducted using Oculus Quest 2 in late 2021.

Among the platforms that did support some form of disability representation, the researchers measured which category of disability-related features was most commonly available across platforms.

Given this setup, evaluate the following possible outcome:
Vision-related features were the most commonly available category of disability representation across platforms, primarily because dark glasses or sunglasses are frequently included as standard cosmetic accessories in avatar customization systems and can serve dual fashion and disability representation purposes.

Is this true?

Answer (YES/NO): NO